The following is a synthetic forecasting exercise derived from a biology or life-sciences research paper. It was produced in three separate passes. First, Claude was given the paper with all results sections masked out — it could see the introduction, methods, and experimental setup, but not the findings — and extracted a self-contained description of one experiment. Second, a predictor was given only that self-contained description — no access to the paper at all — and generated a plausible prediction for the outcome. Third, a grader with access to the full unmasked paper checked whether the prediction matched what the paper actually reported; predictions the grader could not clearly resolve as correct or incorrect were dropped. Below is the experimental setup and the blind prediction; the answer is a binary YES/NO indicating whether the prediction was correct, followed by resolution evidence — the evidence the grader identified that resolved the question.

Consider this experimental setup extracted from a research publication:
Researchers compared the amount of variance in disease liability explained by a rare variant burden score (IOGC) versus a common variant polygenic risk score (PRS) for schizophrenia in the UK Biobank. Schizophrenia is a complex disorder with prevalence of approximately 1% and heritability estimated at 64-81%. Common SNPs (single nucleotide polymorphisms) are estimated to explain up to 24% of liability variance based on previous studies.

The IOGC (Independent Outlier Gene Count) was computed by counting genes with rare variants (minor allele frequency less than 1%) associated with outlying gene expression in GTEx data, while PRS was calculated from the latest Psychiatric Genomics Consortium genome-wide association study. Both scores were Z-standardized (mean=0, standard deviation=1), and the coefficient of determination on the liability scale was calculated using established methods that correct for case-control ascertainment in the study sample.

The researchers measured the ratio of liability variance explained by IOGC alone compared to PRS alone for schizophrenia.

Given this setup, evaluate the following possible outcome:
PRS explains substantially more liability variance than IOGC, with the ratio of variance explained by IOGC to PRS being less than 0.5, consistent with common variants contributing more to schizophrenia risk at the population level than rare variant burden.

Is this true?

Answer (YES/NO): YES